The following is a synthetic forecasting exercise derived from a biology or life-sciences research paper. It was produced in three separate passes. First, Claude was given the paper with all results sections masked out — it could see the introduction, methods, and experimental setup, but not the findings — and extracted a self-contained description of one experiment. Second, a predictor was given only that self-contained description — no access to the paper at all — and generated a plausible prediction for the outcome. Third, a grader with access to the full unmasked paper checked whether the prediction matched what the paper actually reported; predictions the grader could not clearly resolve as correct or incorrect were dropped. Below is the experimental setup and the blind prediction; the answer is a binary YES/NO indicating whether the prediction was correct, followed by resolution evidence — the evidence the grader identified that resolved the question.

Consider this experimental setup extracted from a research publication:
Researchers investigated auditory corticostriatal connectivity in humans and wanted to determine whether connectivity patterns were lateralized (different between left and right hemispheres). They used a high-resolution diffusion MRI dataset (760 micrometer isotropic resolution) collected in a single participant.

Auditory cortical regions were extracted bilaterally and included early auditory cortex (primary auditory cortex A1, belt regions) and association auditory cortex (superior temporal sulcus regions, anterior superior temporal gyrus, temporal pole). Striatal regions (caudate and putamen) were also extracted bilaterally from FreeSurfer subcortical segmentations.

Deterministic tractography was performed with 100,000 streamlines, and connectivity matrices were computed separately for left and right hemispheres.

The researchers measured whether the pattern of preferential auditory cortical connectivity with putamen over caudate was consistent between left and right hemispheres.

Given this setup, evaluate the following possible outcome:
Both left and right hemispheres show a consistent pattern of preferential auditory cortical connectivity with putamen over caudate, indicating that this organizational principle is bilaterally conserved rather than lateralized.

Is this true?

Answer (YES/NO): YES